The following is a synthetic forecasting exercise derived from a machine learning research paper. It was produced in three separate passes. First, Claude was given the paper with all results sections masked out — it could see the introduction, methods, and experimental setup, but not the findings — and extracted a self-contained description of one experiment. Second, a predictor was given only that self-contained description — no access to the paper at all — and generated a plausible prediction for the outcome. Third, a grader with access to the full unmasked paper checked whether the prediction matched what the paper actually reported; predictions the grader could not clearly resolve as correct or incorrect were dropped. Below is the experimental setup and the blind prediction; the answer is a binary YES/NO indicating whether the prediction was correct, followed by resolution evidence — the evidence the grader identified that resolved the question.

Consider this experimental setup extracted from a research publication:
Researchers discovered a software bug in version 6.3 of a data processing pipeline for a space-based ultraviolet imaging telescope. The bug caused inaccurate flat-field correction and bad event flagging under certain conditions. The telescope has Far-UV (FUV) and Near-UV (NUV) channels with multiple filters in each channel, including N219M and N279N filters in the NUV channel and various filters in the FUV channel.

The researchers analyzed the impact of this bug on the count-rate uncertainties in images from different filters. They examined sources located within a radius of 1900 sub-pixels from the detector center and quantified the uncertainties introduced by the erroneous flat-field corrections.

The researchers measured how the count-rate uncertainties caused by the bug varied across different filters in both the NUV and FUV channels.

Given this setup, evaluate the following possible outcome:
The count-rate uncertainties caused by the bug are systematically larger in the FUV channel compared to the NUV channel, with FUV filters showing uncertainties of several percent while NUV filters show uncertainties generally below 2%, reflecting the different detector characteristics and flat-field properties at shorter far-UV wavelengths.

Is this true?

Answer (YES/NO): NO